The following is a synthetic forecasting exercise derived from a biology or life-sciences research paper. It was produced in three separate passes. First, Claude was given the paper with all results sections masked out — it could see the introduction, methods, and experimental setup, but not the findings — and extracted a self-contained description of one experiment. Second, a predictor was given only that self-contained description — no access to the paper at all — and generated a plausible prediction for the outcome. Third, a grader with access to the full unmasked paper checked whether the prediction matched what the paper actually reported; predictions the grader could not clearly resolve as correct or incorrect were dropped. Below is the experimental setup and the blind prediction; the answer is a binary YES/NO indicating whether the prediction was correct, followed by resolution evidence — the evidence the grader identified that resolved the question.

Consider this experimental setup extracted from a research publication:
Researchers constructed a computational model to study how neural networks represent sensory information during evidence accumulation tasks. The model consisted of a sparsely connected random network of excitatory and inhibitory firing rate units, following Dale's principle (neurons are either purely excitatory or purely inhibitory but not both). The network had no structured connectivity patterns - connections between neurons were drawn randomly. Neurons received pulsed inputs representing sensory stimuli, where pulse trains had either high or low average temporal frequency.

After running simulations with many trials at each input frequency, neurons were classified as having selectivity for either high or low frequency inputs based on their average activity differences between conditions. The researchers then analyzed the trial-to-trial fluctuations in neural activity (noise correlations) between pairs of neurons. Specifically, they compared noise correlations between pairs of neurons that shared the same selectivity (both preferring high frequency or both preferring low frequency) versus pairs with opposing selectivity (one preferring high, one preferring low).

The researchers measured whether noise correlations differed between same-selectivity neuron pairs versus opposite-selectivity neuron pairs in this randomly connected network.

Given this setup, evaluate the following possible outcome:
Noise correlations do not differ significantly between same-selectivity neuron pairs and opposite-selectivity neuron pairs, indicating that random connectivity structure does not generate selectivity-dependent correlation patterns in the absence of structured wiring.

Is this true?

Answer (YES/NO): NO